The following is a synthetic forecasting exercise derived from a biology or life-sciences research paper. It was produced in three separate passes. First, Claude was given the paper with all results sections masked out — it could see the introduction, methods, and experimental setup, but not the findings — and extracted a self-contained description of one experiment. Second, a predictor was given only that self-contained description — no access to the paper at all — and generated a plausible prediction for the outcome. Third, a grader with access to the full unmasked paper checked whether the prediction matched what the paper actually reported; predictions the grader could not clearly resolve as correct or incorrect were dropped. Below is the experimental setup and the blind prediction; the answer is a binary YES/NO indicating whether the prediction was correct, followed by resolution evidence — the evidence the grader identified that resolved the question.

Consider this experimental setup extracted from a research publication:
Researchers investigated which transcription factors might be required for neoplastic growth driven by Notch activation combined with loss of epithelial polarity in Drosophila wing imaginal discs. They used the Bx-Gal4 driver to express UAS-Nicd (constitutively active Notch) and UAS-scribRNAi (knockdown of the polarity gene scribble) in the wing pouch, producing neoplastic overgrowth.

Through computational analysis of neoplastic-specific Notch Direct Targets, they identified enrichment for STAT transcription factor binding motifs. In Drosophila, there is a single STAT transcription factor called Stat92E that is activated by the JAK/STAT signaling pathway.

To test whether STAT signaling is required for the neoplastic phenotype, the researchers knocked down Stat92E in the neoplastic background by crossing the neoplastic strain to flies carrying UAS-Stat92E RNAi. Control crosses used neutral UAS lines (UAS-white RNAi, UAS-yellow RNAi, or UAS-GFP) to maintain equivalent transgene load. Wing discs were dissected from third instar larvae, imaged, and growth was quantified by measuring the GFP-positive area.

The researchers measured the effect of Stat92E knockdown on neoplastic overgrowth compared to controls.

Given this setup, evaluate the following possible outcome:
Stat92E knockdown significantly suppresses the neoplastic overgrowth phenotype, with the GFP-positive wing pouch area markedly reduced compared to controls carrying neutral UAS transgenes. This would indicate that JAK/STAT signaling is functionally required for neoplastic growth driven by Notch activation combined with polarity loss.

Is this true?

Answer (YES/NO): YES